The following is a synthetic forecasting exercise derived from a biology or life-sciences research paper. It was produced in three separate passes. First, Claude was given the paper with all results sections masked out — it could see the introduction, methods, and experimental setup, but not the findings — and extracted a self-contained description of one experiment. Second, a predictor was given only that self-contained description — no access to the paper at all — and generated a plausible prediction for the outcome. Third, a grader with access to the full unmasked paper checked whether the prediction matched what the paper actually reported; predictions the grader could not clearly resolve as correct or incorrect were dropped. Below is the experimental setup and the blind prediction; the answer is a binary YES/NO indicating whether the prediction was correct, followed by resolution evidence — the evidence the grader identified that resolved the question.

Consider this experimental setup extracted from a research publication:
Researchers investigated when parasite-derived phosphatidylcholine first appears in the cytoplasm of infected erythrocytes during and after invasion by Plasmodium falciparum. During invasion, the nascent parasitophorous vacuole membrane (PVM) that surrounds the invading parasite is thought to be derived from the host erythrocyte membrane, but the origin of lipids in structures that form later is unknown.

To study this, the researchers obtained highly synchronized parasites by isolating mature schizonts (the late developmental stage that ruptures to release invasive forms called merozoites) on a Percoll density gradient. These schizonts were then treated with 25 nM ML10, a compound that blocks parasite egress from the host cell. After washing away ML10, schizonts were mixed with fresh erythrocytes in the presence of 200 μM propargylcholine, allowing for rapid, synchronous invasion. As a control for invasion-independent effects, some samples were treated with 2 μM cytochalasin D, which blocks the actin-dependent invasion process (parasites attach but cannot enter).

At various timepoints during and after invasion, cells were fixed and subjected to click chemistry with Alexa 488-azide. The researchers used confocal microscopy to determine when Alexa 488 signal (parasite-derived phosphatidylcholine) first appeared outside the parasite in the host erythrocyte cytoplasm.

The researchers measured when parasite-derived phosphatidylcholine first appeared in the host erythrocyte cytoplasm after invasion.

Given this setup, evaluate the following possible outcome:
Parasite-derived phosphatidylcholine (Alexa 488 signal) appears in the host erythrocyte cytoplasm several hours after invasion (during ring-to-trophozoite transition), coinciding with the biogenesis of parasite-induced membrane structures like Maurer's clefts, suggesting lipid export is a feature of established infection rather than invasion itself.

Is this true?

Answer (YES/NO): NO